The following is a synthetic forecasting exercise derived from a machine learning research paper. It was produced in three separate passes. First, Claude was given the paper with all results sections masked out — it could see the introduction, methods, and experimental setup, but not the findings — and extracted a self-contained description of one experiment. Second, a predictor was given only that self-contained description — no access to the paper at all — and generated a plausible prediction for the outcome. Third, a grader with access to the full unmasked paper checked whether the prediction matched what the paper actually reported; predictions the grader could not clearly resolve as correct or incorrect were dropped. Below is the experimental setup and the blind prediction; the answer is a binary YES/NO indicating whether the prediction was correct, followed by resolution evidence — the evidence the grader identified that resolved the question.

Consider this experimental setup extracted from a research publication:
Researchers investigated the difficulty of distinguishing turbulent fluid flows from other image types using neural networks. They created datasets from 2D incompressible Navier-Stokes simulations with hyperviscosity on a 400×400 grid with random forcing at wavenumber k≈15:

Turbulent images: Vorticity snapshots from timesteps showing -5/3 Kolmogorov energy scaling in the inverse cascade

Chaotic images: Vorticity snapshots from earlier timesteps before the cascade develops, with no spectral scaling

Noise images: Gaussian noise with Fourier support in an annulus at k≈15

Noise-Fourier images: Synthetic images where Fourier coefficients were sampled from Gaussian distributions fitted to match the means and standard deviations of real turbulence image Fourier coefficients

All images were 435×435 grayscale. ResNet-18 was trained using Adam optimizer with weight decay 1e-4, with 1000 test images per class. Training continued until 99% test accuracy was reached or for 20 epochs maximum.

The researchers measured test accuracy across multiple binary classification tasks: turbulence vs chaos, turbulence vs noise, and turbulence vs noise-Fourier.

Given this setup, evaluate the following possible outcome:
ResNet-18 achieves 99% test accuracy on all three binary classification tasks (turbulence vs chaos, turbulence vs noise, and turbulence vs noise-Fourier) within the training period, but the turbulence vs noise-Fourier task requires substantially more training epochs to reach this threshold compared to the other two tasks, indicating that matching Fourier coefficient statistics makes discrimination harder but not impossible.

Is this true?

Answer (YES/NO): NO